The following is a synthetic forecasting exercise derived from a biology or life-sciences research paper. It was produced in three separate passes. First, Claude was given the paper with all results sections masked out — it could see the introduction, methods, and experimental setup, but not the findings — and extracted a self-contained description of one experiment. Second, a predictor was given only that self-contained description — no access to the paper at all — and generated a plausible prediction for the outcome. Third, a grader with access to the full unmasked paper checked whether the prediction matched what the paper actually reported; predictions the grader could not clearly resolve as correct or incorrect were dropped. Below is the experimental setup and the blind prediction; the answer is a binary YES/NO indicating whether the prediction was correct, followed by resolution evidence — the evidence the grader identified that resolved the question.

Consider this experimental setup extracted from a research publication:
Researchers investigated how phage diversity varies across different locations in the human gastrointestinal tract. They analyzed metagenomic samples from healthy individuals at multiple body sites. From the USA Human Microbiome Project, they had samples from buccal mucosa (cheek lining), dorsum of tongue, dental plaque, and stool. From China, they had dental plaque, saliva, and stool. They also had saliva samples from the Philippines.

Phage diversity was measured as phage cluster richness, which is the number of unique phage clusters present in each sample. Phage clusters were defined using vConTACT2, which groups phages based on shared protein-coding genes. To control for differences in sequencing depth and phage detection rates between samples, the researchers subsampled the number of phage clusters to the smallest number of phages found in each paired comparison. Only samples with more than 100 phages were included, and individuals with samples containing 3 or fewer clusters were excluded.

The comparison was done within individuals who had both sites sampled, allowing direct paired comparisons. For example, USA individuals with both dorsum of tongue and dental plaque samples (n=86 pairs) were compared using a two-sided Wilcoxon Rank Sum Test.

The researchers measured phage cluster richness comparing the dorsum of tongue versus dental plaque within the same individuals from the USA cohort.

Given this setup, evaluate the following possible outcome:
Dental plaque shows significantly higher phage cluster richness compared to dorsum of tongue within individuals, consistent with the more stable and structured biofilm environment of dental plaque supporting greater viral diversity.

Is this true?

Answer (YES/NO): NO